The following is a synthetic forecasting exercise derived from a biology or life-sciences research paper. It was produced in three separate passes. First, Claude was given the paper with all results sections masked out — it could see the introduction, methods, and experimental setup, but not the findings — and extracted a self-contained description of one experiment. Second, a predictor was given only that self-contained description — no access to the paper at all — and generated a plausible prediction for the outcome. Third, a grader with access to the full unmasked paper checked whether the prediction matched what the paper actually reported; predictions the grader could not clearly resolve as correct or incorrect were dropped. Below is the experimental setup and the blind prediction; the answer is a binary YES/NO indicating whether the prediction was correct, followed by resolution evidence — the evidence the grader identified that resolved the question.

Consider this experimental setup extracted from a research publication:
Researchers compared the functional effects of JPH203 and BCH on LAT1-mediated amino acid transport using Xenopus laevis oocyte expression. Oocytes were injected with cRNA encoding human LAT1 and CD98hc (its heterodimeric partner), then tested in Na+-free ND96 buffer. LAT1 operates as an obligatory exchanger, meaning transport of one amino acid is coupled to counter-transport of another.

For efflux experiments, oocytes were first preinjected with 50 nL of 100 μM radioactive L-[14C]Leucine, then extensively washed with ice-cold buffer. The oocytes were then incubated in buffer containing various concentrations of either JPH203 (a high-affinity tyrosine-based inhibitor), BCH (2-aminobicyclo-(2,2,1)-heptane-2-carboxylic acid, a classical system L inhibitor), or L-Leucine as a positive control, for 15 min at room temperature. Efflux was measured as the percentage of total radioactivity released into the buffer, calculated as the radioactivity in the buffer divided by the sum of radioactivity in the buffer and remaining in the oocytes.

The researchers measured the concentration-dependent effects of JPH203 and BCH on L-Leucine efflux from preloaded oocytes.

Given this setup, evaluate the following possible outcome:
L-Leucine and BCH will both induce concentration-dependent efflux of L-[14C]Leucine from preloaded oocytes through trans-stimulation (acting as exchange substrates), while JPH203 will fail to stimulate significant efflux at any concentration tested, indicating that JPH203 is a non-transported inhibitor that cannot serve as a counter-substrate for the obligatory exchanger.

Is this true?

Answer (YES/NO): YES